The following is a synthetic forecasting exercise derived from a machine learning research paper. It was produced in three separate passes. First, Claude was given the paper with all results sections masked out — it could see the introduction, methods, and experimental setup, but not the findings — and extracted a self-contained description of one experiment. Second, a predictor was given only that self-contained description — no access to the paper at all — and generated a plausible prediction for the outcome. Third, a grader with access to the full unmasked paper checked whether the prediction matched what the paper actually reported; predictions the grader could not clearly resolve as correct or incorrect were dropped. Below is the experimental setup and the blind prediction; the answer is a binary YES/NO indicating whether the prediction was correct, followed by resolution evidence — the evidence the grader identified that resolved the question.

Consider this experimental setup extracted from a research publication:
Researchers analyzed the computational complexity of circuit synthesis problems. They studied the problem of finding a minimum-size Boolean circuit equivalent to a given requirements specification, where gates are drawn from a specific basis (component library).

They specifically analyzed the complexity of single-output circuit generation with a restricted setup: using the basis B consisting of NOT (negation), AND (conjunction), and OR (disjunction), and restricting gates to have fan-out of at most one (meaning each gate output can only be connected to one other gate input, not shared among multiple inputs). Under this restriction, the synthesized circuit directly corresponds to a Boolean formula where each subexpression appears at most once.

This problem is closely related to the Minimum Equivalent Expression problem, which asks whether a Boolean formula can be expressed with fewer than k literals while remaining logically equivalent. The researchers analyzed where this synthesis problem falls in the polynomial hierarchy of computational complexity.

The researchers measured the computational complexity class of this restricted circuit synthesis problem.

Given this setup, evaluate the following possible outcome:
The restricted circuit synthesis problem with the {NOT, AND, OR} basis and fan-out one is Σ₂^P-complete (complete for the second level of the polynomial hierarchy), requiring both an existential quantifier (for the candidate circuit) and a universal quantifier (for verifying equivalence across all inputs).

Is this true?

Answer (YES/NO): YES